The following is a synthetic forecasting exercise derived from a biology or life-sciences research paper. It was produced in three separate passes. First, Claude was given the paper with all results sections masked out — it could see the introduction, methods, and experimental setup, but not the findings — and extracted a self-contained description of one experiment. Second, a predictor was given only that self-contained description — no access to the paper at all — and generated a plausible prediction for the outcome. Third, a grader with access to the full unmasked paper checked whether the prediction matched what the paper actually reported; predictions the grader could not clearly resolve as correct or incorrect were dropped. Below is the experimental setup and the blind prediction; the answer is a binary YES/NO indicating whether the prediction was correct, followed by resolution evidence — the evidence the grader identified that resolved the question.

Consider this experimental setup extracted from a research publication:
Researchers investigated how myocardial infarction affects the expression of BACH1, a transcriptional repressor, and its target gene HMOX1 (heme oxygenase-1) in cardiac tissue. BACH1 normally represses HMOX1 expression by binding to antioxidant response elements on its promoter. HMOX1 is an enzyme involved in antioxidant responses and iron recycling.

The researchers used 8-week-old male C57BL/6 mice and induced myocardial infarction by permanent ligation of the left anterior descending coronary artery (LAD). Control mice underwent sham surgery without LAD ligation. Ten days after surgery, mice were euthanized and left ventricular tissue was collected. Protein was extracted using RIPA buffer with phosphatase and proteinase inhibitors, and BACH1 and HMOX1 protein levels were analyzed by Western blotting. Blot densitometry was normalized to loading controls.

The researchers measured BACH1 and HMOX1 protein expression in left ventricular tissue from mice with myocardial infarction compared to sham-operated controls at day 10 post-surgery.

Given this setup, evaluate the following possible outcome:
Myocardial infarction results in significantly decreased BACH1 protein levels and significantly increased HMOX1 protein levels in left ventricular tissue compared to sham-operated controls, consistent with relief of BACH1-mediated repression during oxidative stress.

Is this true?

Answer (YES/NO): NO